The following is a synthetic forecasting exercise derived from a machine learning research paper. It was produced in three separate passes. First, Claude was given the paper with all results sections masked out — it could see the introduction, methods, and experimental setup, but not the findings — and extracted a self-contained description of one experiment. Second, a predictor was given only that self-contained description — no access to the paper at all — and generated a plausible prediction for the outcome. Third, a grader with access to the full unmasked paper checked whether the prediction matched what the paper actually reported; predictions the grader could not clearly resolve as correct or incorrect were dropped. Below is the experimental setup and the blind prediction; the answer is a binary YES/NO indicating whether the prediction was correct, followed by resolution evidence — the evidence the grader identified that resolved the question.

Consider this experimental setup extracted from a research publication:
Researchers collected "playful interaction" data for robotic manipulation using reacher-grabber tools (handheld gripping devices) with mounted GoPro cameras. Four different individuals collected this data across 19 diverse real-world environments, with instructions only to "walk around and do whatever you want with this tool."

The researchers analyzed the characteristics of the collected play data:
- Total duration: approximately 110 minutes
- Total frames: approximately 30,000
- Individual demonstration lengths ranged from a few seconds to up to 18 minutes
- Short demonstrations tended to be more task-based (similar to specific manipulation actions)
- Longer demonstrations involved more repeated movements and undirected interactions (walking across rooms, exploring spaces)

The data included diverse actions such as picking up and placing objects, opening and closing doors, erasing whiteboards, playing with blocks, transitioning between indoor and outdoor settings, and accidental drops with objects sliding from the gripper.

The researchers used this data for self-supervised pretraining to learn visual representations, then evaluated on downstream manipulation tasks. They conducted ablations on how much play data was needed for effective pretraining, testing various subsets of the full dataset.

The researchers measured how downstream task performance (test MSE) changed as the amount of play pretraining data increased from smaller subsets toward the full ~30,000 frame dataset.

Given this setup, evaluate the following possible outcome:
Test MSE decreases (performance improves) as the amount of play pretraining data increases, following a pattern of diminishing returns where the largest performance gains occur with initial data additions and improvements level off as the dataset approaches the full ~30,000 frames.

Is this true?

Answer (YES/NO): YES